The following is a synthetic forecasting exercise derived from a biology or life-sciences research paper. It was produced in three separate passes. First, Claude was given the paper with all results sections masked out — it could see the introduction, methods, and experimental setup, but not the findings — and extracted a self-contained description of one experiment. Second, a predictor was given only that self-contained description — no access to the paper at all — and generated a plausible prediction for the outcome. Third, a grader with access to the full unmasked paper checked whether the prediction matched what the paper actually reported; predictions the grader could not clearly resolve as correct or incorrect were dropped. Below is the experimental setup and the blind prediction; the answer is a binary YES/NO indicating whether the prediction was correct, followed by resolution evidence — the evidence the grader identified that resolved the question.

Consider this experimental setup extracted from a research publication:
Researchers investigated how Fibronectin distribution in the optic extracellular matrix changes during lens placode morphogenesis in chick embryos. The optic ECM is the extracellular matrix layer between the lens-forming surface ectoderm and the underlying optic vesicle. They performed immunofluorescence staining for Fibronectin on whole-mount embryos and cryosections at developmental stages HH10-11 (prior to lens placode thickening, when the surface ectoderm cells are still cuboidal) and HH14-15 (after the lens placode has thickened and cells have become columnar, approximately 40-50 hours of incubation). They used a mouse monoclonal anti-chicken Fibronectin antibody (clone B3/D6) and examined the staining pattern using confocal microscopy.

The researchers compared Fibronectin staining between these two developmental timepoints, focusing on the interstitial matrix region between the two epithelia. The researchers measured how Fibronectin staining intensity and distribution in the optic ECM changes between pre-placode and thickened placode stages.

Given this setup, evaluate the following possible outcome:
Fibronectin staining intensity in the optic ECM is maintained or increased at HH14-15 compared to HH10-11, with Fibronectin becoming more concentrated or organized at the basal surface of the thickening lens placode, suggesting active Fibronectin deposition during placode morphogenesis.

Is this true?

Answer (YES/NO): NO